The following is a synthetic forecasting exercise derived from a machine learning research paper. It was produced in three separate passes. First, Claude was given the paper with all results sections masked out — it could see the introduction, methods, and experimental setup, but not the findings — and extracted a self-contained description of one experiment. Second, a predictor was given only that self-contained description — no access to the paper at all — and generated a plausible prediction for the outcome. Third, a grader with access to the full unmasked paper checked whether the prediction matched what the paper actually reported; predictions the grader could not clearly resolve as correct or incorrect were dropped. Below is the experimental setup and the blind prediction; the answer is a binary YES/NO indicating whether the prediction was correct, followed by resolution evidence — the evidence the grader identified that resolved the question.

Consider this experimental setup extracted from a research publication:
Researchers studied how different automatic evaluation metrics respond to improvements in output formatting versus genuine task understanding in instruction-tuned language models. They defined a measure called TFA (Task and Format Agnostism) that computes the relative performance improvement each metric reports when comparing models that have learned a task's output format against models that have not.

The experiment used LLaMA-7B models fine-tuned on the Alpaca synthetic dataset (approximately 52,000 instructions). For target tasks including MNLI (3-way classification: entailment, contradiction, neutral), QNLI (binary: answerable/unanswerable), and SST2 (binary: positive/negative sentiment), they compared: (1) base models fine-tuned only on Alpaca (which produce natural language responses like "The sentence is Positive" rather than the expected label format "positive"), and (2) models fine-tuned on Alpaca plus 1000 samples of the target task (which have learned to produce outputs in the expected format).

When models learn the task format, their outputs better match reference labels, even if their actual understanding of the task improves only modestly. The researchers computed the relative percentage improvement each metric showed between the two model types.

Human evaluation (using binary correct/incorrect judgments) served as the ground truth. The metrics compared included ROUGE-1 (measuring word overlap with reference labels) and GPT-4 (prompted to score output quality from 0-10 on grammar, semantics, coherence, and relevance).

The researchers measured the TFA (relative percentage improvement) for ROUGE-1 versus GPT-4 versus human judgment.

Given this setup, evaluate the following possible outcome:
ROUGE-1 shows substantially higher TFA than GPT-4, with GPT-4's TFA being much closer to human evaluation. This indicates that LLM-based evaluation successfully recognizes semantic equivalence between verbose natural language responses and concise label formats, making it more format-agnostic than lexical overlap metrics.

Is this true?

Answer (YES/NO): YES